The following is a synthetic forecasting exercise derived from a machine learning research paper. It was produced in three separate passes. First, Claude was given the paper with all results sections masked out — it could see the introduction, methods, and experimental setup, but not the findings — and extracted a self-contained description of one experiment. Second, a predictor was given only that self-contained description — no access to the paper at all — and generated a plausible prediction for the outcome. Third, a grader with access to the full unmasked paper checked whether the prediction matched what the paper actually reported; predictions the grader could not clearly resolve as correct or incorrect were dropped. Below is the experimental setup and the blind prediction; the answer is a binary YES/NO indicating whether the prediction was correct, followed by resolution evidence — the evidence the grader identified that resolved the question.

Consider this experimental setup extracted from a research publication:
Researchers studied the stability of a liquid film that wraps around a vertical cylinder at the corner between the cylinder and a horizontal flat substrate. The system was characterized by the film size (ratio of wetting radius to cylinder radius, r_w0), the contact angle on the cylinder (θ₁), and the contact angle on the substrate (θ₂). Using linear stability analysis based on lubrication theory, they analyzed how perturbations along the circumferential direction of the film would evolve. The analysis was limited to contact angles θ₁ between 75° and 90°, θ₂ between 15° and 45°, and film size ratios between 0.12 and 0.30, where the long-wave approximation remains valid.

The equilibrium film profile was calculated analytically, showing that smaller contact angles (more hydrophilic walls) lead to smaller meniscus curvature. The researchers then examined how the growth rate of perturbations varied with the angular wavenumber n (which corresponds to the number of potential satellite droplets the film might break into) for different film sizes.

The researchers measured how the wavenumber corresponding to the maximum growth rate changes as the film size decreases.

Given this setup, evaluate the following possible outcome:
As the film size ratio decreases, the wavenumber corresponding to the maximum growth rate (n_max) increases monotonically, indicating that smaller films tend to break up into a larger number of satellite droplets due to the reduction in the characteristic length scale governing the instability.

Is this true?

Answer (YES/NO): YES